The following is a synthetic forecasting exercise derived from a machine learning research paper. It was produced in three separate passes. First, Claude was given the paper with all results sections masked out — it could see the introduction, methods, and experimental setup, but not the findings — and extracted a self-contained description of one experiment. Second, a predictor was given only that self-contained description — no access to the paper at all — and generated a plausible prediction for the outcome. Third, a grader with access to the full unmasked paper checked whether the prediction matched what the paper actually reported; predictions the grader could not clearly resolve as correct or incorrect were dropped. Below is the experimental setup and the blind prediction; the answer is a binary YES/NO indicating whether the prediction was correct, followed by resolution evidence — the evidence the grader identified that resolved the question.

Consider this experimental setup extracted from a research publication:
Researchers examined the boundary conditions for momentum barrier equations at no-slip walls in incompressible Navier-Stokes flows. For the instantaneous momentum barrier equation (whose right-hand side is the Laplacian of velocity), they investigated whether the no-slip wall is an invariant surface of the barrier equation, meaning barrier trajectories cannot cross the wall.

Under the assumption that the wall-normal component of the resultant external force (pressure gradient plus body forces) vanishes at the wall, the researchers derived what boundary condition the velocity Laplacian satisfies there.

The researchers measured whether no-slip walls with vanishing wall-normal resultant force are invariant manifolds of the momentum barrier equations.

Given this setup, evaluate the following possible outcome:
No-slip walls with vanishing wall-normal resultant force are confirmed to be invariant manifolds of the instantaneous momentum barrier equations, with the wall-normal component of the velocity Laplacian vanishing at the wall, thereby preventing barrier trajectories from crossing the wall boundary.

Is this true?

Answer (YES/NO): YES